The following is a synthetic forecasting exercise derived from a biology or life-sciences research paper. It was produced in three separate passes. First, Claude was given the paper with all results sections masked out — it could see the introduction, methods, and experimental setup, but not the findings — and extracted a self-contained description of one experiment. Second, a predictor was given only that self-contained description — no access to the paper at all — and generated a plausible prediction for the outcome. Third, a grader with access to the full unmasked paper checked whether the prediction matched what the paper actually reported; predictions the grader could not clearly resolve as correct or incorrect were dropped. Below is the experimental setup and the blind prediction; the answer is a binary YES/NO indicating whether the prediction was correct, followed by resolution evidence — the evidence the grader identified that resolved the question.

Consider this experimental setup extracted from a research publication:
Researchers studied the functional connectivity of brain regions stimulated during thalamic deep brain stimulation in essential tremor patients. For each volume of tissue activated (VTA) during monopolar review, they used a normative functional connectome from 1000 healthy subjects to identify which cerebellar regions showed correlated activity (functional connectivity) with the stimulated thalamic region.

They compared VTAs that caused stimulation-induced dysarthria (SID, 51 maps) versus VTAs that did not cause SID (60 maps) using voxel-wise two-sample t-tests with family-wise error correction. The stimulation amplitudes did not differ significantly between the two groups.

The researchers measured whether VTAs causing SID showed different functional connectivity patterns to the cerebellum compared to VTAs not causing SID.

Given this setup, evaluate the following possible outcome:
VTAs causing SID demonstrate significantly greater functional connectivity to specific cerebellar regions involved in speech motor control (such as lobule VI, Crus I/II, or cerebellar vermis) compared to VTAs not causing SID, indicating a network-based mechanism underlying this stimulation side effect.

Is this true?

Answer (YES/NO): YES